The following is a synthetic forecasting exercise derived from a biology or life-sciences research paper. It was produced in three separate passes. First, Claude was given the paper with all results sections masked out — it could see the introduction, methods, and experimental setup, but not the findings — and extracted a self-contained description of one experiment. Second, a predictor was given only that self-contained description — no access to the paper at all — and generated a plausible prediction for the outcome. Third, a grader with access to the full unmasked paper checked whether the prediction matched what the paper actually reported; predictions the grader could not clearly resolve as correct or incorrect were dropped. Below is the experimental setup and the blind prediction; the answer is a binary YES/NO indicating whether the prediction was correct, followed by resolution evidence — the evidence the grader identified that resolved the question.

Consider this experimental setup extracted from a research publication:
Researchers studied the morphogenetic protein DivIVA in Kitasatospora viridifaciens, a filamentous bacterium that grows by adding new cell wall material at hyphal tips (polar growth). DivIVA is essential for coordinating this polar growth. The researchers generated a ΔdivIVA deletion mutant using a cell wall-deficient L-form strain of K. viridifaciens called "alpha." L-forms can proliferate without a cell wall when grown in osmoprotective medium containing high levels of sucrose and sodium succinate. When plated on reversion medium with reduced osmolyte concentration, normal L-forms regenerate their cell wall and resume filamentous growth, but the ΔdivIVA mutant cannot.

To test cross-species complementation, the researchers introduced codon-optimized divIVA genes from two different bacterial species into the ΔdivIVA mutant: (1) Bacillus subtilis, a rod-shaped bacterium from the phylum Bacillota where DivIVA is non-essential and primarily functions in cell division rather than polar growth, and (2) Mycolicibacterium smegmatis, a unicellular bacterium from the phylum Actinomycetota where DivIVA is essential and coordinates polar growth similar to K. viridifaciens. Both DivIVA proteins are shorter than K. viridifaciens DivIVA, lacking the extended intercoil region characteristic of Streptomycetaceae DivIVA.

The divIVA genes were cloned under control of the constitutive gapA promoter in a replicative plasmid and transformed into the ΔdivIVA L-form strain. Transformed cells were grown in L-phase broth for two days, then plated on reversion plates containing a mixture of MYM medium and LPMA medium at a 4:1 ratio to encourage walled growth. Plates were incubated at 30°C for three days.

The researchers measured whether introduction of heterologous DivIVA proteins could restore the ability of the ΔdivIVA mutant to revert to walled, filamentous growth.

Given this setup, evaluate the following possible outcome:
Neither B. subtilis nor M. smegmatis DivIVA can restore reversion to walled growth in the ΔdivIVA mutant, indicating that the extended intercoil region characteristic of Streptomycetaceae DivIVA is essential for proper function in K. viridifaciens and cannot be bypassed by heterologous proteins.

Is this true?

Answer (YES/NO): NO